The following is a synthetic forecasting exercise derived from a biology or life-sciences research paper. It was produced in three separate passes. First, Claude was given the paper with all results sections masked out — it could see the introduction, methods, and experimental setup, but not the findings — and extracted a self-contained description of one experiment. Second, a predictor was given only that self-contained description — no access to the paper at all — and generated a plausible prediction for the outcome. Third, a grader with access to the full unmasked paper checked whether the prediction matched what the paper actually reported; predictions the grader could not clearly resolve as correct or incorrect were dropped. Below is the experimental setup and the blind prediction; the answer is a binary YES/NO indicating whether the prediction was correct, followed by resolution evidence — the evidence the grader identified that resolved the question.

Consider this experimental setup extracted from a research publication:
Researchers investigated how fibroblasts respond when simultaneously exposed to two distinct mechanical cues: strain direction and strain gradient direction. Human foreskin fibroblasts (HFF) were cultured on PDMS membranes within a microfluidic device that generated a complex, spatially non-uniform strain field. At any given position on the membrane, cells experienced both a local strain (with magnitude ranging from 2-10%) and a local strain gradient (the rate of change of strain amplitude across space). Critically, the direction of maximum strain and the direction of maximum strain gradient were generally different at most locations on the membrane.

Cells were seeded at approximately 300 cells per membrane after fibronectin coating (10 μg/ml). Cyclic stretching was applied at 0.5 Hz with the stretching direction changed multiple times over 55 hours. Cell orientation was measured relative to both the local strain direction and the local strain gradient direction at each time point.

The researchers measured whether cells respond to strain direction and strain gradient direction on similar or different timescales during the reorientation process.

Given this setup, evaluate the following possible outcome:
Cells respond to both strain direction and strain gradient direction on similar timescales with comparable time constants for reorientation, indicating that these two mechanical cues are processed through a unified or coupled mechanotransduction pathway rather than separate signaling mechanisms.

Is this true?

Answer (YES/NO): NO